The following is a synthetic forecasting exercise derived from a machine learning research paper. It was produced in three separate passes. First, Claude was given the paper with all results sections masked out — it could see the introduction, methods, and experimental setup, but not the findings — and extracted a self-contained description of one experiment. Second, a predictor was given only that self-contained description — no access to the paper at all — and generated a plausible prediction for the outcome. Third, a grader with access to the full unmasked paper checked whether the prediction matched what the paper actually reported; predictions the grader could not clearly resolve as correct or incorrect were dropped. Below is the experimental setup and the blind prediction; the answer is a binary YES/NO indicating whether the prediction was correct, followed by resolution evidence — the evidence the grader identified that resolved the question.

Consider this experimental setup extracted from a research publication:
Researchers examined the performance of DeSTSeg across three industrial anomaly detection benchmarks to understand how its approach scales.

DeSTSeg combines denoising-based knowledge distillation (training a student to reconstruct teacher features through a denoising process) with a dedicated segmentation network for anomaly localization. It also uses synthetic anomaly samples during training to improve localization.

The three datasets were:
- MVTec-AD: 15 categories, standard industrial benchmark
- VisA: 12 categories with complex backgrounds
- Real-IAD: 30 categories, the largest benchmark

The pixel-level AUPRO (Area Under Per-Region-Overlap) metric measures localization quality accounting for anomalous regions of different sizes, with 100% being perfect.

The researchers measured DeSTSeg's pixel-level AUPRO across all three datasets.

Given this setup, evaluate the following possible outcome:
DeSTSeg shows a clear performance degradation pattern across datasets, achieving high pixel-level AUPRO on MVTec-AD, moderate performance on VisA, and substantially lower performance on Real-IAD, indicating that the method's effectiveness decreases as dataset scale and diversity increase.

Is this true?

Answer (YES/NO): NO